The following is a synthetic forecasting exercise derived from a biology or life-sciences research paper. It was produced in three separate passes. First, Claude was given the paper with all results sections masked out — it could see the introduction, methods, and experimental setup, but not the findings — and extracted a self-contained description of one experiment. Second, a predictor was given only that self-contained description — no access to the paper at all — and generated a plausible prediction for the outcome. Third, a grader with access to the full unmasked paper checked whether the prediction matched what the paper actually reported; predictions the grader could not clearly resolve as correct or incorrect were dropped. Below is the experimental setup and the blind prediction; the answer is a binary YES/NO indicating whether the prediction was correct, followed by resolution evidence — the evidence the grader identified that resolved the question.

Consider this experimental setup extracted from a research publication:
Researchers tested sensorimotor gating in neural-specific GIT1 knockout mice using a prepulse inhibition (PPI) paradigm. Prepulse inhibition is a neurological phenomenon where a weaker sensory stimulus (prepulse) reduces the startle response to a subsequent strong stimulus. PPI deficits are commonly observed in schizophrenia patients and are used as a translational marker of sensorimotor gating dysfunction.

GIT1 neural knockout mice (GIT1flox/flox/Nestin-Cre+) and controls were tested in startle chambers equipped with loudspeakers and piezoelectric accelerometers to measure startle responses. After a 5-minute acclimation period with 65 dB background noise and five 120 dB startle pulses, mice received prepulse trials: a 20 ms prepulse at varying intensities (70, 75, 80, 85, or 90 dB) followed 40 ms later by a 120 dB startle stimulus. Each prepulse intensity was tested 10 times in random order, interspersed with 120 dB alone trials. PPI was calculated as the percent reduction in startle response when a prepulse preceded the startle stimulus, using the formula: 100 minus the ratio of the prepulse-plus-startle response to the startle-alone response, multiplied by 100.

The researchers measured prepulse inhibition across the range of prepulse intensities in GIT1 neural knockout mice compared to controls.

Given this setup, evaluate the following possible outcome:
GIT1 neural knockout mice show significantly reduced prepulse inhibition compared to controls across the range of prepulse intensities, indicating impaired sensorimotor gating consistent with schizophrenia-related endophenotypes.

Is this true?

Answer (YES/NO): NO